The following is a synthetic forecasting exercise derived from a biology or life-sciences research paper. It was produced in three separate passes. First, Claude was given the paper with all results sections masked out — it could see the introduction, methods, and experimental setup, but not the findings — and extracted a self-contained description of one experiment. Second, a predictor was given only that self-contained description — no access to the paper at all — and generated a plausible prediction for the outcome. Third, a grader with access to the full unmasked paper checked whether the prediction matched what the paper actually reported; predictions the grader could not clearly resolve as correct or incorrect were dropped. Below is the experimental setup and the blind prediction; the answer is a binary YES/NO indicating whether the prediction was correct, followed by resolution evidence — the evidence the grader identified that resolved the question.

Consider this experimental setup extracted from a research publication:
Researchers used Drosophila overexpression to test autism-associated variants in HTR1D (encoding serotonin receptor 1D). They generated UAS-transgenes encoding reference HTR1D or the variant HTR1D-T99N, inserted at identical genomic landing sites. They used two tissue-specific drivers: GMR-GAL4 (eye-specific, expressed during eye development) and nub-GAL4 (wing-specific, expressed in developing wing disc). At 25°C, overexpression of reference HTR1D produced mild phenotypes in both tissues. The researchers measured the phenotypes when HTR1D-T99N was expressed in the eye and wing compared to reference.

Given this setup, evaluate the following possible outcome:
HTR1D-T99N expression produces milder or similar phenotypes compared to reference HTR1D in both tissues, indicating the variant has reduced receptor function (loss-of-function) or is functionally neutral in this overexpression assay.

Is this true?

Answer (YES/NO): NO